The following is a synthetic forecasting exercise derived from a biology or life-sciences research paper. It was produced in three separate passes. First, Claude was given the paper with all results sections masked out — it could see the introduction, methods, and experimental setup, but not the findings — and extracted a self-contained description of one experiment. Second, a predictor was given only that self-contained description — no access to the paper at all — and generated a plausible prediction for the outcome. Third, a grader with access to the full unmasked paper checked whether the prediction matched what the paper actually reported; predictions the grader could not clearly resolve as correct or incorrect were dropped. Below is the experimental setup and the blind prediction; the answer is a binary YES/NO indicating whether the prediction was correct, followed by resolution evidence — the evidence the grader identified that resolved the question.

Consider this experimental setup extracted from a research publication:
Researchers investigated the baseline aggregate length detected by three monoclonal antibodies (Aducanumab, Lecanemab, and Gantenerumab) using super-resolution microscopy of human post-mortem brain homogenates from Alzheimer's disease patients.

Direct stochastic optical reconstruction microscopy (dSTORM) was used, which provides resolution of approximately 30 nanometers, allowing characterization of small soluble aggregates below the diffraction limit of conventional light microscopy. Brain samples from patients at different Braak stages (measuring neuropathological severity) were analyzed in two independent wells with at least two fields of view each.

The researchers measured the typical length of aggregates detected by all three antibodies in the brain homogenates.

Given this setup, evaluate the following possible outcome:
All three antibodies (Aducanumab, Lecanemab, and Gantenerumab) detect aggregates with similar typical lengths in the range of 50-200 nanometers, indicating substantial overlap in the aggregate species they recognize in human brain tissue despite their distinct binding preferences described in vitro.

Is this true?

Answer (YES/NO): YES